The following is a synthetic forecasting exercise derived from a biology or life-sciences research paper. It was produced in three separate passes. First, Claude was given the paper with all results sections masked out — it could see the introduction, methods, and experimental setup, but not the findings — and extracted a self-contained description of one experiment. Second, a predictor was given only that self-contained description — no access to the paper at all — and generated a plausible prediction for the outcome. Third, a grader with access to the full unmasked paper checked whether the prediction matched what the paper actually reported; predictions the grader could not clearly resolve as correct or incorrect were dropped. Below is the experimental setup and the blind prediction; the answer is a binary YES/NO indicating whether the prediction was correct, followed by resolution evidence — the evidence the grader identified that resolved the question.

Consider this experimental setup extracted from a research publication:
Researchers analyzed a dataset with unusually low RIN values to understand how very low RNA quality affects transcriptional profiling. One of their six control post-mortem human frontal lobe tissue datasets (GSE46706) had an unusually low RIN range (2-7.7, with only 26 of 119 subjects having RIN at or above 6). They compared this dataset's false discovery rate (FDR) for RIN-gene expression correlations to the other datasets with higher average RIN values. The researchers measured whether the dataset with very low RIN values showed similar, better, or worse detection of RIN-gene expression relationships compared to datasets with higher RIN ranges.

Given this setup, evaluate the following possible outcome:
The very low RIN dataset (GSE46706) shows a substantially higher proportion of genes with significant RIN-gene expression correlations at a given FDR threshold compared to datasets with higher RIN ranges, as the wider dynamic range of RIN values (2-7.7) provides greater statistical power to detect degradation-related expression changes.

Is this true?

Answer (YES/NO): NO